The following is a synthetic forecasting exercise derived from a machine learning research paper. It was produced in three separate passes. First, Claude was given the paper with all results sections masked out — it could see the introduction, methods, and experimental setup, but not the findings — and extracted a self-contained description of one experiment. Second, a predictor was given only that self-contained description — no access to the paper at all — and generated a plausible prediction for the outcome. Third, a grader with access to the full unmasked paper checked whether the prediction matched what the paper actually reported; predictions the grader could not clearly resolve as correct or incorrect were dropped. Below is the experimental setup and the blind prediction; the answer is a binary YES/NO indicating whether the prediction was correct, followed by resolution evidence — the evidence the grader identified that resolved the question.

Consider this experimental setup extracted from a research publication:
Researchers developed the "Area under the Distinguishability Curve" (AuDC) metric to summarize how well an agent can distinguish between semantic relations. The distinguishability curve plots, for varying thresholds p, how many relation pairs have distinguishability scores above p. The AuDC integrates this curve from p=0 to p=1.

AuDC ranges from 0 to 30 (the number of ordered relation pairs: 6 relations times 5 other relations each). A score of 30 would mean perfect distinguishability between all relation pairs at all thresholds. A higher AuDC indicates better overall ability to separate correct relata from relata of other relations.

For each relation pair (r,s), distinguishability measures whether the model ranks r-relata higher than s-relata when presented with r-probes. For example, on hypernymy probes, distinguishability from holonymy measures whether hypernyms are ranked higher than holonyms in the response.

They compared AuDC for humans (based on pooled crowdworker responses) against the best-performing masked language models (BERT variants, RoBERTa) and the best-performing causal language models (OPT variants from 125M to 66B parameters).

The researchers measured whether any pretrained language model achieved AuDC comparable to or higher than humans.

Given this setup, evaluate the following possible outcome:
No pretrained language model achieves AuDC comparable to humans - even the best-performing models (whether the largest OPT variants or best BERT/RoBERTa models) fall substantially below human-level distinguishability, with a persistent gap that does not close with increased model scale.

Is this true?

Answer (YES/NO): YES